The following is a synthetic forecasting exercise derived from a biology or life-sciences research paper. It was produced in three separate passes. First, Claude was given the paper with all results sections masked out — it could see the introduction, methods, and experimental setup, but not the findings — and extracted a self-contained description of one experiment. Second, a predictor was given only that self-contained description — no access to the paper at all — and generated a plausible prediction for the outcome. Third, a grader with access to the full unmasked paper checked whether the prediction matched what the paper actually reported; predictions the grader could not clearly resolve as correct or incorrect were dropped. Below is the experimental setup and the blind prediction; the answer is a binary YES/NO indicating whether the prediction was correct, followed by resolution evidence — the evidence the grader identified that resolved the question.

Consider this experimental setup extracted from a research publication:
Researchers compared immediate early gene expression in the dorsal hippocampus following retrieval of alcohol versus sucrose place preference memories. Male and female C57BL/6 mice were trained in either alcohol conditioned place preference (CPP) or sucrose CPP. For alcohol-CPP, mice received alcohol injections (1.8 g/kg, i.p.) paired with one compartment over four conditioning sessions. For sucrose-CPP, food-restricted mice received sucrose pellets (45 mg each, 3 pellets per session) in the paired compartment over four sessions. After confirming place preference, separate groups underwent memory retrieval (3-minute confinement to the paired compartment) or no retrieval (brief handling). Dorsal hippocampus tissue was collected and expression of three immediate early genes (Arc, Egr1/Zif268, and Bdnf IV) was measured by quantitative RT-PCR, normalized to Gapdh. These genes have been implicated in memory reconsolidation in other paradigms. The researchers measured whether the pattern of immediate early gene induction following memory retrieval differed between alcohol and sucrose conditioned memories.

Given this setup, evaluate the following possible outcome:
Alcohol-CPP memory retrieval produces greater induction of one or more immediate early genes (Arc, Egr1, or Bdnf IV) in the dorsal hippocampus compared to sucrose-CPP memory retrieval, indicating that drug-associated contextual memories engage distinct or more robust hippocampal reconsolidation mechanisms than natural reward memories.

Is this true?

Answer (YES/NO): NO